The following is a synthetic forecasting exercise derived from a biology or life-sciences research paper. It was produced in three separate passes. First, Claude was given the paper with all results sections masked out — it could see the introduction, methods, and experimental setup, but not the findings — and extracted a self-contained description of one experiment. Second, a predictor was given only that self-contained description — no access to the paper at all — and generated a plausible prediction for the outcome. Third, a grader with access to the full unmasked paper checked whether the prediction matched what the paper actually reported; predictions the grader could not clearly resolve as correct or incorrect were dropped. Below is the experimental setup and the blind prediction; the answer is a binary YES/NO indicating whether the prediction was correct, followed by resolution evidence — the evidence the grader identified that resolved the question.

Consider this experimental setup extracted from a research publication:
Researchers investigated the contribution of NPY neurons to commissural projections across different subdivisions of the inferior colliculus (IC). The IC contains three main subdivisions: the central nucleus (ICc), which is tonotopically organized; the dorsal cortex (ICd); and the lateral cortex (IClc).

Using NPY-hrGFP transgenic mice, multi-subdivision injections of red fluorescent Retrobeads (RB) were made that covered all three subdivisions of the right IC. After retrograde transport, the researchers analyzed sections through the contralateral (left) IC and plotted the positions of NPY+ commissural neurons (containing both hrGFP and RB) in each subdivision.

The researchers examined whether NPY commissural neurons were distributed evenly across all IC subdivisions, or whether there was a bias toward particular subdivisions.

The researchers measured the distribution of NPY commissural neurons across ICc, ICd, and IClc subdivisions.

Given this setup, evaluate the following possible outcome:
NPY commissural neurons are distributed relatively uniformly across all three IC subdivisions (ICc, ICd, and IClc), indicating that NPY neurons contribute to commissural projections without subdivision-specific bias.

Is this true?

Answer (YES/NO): YES